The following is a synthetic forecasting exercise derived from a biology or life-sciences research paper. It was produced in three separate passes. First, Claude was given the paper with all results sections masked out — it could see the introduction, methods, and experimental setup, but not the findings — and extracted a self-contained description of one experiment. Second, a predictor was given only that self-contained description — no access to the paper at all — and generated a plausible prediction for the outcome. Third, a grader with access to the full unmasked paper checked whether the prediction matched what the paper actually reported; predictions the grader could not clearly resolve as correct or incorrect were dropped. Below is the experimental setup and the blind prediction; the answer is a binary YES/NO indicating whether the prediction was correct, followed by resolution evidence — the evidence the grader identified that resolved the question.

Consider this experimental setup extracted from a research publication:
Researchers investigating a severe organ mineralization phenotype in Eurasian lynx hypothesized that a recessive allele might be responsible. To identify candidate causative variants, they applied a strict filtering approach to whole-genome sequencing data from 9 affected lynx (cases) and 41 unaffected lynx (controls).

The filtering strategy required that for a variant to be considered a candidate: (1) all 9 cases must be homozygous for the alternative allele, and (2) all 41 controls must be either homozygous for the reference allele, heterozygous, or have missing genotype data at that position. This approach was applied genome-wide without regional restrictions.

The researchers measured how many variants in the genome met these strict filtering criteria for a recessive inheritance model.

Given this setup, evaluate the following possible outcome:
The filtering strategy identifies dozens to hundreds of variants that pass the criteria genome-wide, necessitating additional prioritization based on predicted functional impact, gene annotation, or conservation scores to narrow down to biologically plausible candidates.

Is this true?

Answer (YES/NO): NO